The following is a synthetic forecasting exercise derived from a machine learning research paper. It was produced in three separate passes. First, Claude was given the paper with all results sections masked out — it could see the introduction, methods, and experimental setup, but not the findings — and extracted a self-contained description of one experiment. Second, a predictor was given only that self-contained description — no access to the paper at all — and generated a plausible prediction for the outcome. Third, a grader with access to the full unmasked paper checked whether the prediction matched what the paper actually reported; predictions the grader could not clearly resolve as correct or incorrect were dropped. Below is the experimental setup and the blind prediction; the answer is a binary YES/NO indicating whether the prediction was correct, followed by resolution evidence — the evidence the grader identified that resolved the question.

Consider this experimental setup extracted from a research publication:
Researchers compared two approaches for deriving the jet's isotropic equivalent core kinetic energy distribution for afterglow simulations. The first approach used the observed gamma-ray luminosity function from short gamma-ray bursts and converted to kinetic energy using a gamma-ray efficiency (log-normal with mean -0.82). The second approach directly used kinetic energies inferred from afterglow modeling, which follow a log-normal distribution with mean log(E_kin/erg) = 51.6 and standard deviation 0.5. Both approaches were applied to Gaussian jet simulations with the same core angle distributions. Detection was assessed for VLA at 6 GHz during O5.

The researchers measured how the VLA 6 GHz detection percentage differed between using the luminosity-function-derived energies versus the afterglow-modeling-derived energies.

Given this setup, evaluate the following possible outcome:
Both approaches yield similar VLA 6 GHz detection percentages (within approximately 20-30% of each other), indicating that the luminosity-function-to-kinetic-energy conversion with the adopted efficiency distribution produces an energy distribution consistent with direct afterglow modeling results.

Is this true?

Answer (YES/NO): YES